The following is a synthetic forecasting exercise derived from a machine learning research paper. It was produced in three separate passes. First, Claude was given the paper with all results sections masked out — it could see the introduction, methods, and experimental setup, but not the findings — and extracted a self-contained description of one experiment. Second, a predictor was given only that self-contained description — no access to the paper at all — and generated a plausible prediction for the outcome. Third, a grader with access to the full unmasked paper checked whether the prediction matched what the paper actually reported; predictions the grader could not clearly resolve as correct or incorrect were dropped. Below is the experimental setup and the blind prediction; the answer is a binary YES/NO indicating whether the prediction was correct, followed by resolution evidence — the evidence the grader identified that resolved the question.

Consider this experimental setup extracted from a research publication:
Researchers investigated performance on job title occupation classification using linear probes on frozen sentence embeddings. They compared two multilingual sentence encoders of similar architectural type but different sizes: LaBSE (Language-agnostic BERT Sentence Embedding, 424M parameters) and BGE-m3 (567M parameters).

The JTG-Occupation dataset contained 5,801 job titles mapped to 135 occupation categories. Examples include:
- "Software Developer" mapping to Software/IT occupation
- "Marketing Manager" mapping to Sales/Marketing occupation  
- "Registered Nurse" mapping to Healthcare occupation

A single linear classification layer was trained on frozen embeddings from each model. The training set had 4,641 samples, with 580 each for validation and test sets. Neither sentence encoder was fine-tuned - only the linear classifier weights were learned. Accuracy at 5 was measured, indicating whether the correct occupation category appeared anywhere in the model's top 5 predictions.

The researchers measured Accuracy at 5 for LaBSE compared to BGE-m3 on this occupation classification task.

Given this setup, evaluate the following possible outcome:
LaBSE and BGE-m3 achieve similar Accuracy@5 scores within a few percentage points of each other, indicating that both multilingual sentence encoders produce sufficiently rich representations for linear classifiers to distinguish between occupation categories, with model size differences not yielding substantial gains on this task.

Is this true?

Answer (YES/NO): NO